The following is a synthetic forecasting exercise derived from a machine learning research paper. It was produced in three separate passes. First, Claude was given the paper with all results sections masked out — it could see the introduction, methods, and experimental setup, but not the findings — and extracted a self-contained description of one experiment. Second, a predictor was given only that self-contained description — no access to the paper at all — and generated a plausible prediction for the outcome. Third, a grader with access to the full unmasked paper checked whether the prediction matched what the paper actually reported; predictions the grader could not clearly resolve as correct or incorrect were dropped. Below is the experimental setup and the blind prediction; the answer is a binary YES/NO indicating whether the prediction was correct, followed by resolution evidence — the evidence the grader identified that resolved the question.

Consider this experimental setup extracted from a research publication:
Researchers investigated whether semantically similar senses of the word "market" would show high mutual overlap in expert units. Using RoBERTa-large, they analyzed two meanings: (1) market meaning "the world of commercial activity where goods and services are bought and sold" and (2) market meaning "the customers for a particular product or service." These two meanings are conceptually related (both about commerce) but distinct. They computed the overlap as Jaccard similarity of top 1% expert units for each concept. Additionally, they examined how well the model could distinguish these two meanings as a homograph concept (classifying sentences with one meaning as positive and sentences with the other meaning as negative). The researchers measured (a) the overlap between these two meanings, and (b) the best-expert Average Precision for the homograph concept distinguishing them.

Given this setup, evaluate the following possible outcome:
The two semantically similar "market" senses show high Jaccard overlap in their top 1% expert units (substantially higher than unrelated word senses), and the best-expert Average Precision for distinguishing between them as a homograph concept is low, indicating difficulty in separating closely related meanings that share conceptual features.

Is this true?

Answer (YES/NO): YES